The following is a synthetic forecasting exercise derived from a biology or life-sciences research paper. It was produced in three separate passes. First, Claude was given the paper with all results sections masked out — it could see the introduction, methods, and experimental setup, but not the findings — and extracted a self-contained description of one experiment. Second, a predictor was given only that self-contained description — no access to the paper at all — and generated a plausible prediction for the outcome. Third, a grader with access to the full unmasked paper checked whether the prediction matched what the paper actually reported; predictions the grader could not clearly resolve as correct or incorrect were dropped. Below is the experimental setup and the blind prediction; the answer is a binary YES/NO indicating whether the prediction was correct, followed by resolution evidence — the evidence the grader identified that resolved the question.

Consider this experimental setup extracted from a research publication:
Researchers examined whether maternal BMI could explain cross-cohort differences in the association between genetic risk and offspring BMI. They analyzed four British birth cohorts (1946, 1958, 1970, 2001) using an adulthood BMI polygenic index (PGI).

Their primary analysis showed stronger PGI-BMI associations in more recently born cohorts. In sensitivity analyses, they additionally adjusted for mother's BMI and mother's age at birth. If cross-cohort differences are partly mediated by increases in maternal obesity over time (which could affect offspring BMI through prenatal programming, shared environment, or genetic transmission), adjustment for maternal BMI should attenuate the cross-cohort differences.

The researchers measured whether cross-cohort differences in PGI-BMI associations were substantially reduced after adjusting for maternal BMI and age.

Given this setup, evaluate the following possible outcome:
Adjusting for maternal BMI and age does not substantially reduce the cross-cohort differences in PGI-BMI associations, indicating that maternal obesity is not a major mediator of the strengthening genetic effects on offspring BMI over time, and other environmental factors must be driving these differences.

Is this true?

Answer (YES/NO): YES